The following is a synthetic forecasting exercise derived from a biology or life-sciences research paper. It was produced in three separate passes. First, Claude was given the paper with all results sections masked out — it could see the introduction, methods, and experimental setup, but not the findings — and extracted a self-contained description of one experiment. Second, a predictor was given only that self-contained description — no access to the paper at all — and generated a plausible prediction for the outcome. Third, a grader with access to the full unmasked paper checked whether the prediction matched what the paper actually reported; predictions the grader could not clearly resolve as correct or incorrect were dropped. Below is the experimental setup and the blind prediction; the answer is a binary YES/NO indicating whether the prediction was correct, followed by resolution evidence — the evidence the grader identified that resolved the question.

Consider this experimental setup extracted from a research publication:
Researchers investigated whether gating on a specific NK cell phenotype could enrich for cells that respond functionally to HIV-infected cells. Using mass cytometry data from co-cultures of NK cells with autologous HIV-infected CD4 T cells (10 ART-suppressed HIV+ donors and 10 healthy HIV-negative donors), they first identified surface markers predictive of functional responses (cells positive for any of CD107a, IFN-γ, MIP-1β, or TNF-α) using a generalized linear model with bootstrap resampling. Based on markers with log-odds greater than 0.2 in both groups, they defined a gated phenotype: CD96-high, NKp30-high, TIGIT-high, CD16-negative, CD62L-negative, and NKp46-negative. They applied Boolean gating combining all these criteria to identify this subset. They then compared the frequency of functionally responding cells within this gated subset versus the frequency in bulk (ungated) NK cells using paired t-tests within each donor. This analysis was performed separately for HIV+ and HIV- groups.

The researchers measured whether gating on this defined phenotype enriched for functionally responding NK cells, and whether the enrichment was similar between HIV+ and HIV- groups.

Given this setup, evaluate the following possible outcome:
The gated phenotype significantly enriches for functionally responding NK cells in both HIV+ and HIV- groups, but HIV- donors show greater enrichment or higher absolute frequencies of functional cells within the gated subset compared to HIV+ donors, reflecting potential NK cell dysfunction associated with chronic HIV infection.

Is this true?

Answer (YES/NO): NO